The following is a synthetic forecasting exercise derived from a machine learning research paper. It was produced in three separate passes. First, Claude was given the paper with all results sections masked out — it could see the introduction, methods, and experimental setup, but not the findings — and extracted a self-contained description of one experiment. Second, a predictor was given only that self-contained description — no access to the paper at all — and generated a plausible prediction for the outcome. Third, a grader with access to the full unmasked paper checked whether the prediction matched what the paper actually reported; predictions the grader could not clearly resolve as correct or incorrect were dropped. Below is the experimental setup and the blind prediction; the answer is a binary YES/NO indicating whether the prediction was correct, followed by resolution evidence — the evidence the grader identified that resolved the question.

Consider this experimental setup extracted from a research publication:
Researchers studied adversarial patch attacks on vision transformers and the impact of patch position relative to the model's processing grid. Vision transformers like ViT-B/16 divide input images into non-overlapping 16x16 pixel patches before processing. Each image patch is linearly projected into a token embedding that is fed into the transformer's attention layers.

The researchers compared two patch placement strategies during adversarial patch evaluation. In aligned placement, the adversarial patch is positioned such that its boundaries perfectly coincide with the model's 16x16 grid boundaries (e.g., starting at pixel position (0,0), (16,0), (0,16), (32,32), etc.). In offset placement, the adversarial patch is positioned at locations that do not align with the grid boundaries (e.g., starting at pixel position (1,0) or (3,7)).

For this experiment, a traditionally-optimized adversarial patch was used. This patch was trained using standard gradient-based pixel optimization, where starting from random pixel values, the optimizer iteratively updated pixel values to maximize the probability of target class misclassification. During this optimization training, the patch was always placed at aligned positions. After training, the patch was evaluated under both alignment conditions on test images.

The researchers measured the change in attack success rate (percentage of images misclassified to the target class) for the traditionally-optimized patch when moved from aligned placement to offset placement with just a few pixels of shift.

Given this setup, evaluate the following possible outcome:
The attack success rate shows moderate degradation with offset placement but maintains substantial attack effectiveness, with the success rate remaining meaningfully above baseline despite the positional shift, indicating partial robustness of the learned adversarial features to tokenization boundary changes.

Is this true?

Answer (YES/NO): NO